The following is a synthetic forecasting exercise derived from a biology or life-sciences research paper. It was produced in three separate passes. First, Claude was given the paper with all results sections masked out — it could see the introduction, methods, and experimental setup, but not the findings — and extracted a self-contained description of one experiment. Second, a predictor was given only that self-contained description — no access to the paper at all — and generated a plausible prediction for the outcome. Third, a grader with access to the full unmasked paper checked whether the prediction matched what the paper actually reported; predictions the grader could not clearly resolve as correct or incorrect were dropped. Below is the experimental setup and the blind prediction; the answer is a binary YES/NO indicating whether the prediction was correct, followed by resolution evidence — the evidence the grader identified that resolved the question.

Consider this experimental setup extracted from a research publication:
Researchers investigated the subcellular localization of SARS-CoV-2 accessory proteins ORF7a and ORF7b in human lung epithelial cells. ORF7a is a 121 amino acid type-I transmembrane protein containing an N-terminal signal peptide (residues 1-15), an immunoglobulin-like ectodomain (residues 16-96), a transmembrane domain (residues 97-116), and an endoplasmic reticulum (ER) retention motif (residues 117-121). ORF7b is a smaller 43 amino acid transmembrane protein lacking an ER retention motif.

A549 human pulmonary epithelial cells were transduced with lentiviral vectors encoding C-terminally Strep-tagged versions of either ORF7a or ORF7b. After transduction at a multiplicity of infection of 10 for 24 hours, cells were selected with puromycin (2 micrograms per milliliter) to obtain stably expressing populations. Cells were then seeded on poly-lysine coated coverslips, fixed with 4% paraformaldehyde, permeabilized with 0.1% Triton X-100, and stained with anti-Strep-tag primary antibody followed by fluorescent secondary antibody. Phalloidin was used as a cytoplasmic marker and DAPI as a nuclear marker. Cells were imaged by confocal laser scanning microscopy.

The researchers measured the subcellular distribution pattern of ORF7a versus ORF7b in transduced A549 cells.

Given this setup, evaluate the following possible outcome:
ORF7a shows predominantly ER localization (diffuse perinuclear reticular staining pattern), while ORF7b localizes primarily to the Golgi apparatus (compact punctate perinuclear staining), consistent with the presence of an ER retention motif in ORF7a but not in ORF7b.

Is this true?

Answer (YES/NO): NO